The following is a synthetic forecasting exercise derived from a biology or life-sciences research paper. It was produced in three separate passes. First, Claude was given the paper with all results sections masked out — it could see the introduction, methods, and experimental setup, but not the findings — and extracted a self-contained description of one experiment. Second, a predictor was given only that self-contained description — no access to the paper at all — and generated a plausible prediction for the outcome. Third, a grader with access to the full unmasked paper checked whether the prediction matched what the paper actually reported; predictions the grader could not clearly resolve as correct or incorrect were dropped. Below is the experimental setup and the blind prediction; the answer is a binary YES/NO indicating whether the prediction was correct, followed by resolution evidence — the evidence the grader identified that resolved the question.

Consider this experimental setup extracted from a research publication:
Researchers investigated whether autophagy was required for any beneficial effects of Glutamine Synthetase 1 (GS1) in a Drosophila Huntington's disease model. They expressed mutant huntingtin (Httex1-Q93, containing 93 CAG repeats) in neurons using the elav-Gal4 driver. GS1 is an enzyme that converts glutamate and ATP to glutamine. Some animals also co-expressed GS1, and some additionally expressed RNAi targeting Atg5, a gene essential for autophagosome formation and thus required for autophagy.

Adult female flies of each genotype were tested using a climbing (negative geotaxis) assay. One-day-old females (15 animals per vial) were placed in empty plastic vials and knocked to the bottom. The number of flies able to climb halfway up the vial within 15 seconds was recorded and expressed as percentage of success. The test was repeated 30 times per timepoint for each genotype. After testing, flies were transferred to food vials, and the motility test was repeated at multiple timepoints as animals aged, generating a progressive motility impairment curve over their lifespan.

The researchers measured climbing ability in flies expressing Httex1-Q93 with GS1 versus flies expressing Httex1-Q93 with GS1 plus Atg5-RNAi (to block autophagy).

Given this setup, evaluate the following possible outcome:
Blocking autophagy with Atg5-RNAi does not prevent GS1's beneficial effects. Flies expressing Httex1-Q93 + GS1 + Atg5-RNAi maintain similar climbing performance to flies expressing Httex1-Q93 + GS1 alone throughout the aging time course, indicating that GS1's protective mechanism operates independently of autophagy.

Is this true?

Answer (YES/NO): NO